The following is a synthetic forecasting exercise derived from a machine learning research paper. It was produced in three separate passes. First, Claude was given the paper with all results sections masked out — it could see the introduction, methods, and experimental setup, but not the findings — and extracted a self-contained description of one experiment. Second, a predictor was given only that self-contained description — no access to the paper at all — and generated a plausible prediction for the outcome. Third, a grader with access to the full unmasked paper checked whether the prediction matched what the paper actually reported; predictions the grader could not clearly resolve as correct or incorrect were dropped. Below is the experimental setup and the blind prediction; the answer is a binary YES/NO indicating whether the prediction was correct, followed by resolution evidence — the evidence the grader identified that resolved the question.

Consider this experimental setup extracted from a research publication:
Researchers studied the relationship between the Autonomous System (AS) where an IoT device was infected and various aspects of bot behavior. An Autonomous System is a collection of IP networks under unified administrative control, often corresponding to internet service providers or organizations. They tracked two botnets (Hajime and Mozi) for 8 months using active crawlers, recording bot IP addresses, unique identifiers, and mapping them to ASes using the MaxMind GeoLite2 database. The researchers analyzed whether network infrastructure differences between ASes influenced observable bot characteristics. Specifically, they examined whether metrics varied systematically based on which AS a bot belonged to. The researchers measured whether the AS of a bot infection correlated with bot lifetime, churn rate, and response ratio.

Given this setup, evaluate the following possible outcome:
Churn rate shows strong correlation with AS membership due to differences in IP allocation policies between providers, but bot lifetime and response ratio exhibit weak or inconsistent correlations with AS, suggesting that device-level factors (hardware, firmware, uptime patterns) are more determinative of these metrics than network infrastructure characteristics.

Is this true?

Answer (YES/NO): NO